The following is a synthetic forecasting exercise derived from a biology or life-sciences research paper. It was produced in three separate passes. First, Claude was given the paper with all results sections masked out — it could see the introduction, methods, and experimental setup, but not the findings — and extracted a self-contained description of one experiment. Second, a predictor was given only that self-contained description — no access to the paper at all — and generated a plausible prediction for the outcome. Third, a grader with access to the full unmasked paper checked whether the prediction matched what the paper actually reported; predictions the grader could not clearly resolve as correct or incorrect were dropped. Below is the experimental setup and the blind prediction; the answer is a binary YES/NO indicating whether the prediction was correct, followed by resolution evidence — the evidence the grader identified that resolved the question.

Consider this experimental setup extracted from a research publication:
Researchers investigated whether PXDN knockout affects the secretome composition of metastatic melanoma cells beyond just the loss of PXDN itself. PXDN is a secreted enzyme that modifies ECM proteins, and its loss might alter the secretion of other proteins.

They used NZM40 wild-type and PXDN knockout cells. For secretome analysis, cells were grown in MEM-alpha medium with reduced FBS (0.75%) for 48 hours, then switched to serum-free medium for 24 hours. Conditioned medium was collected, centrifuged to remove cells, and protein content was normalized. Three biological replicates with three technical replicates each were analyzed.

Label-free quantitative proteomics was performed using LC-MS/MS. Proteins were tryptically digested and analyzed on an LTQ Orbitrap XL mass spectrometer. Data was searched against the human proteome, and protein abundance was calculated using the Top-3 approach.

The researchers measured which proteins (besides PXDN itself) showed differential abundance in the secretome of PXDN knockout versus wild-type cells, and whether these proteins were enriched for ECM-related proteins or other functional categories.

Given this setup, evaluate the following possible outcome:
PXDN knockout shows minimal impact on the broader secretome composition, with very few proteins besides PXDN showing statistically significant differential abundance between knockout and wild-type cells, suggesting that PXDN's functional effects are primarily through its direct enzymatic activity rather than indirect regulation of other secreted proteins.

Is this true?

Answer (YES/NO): NO